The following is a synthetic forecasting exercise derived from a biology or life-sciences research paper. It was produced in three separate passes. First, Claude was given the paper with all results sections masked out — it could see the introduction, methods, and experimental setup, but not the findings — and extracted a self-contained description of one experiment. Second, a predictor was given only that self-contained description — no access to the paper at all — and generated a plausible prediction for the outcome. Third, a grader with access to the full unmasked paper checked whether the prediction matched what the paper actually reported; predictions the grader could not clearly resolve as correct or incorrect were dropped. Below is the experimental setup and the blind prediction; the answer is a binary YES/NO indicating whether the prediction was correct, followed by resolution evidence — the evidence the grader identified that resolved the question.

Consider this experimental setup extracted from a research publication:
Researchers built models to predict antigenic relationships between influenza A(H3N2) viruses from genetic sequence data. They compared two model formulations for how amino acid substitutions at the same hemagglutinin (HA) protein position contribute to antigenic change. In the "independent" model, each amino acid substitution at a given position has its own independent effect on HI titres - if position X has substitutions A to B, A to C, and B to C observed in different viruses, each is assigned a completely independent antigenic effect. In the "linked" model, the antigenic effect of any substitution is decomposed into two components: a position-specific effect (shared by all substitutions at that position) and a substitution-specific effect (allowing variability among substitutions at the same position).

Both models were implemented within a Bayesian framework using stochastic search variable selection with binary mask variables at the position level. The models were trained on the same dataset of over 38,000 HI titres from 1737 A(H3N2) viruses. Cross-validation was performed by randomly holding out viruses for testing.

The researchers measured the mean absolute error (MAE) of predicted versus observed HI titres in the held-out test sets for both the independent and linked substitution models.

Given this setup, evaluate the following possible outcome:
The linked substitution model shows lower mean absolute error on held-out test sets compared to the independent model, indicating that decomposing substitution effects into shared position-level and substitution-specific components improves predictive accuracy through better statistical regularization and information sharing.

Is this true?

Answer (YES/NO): YES